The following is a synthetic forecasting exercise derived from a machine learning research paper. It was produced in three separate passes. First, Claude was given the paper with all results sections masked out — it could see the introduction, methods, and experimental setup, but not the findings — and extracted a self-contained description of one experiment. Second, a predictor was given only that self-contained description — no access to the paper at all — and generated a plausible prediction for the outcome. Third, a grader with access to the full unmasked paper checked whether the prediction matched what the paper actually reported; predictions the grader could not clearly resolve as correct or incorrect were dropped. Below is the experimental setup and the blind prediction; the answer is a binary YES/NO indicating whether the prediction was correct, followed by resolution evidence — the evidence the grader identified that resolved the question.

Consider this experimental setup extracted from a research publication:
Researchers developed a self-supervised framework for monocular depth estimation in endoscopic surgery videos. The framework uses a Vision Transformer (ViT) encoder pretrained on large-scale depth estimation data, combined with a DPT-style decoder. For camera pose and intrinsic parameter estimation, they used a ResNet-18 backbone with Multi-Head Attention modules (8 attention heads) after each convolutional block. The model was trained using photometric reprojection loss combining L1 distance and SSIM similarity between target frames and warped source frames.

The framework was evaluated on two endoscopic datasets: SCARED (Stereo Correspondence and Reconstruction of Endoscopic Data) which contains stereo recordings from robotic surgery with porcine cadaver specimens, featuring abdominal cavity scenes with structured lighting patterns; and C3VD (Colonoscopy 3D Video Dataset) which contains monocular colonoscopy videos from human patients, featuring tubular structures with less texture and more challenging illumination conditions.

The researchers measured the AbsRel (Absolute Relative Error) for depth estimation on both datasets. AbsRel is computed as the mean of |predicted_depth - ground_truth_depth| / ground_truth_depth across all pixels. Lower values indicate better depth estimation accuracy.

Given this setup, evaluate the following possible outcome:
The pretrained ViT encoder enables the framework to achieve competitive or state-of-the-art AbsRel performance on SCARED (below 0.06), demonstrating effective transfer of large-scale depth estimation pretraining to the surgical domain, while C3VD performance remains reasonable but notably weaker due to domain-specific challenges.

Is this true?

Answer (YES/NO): YES